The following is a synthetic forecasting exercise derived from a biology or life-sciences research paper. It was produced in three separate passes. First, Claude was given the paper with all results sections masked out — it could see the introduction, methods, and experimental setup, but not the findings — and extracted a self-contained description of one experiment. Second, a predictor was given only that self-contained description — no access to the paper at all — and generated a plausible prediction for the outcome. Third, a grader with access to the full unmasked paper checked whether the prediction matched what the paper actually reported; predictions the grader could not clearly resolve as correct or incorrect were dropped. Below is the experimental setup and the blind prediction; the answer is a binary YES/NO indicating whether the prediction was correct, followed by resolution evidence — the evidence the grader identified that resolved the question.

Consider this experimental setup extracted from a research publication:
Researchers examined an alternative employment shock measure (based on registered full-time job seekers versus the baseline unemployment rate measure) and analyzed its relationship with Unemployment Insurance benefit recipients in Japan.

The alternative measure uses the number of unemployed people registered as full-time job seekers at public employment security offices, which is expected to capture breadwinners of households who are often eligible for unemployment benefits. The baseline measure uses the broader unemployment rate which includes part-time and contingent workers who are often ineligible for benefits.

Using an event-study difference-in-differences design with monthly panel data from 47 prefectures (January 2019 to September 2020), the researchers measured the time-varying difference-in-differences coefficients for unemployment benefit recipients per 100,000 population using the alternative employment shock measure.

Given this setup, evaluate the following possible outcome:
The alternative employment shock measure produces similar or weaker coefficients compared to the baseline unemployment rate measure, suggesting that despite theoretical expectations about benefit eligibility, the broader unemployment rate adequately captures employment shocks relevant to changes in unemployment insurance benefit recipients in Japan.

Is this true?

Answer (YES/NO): NO